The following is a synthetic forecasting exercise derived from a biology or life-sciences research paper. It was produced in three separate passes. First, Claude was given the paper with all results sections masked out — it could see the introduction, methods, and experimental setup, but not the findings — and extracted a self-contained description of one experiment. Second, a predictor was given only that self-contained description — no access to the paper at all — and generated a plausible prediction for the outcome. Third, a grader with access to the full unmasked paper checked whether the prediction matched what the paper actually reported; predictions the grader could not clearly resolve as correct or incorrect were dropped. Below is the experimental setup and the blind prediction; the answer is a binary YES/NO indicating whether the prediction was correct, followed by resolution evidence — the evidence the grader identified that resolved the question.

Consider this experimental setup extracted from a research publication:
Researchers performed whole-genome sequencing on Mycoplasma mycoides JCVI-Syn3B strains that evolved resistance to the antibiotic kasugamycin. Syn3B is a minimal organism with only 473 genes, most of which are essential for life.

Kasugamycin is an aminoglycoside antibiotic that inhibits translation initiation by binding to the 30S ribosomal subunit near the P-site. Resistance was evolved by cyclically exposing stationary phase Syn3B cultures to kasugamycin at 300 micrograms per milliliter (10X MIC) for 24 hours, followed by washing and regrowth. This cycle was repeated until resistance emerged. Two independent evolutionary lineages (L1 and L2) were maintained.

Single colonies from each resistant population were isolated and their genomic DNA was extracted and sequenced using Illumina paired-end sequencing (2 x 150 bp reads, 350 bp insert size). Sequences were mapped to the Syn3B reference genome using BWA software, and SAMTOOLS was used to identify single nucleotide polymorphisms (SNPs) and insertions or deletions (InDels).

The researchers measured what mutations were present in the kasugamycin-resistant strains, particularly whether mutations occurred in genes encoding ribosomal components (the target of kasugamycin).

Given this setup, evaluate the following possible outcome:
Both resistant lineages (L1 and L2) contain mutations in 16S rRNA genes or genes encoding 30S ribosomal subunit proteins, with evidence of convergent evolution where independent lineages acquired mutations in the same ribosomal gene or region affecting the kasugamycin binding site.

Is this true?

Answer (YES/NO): NO